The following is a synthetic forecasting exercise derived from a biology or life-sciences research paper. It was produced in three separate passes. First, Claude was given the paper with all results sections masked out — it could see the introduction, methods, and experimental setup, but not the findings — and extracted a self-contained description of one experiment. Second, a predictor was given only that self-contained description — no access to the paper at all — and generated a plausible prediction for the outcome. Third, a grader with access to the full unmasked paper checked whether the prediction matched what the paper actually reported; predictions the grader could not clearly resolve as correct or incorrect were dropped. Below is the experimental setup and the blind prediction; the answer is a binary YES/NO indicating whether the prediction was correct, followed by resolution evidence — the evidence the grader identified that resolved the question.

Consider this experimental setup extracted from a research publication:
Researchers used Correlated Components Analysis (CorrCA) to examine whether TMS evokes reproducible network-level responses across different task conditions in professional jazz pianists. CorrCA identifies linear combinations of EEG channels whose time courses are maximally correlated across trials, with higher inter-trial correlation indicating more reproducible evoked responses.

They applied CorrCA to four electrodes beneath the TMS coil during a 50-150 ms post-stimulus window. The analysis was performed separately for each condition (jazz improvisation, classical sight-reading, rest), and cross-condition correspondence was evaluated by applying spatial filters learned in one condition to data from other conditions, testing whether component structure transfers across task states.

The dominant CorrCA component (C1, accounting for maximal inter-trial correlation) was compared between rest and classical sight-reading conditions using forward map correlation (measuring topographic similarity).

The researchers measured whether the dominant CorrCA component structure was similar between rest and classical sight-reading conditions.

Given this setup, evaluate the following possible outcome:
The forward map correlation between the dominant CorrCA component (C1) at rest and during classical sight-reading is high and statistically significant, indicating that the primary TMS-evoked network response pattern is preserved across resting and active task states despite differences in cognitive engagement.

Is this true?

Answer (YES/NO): YES